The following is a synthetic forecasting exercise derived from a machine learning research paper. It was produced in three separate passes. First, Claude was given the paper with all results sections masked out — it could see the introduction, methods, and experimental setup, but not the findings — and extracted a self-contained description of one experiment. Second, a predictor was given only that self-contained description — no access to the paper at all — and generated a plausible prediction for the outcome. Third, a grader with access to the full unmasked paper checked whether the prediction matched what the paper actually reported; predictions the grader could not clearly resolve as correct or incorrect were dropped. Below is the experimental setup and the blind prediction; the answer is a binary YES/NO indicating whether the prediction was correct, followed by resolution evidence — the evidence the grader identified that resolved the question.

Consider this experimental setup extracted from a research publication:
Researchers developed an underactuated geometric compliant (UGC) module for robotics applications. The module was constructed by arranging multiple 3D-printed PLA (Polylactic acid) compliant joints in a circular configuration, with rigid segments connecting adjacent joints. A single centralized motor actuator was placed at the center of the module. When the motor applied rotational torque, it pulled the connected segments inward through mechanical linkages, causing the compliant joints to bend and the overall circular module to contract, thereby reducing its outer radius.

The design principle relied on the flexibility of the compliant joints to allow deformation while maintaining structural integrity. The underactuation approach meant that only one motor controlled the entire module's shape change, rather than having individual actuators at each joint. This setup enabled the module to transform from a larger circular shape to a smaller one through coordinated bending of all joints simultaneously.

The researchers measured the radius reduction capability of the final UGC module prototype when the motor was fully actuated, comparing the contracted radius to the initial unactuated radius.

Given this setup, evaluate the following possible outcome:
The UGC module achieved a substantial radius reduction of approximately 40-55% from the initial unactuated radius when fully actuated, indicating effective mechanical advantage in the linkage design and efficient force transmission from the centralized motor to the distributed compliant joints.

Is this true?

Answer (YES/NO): NO